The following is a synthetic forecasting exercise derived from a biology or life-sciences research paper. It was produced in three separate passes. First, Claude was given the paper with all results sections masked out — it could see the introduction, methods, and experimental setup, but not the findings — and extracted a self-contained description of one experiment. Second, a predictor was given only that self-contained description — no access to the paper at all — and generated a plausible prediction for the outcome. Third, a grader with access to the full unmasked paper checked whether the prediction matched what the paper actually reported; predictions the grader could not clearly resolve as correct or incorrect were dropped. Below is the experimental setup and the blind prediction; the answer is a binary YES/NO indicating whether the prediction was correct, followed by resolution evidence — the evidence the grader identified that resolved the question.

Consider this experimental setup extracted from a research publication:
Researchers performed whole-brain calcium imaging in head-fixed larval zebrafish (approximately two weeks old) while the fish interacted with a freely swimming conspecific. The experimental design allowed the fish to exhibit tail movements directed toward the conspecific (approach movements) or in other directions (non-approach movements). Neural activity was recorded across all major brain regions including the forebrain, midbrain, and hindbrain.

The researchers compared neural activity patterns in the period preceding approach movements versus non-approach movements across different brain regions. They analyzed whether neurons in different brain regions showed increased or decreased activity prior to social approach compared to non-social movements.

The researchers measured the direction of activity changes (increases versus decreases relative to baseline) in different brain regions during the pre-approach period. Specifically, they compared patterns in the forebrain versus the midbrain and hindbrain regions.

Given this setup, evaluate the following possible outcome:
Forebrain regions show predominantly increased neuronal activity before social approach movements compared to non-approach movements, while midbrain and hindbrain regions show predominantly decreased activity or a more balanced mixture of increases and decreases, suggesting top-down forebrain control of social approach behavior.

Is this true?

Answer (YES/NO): YES